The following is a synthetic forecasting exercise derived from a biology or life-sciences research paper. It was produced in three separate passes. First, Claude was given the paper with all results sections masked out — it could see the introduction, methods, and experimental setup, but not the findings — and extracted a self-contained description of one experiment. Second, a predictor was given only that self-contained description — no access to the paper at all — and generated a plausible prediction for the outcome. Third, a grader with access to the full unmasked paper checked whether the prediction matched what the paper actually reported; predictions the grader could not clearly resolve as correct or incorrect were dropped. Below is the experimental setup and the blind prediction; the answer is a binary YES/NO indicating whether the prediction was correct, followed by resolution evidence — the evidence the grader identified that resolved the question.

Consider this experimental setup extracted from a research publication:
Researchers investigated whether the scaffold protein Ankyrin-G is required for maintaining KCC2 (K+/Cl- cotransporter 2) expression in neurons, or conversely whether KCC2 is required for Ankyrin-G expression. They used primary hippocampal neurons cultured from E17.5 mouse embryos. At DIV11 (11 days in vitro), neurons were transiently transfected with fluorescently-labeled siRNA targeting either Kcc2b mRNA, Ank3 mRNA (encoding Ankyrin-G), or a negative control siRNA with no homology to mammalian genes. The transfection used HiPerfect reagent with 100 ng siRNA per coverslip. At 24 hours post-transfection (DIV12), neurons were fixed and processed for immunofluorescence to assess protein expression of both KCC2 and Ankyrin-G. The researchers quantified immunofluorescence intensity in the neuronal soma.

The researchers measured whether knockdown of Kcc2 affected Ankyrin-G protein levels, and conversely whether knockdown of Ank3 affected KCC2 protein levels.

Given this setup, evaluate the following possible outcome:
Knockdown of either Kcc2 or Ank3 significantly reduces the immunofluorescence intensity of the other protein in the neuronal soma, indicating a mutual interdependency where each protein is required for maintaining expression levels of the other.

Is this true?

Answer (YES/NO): NO